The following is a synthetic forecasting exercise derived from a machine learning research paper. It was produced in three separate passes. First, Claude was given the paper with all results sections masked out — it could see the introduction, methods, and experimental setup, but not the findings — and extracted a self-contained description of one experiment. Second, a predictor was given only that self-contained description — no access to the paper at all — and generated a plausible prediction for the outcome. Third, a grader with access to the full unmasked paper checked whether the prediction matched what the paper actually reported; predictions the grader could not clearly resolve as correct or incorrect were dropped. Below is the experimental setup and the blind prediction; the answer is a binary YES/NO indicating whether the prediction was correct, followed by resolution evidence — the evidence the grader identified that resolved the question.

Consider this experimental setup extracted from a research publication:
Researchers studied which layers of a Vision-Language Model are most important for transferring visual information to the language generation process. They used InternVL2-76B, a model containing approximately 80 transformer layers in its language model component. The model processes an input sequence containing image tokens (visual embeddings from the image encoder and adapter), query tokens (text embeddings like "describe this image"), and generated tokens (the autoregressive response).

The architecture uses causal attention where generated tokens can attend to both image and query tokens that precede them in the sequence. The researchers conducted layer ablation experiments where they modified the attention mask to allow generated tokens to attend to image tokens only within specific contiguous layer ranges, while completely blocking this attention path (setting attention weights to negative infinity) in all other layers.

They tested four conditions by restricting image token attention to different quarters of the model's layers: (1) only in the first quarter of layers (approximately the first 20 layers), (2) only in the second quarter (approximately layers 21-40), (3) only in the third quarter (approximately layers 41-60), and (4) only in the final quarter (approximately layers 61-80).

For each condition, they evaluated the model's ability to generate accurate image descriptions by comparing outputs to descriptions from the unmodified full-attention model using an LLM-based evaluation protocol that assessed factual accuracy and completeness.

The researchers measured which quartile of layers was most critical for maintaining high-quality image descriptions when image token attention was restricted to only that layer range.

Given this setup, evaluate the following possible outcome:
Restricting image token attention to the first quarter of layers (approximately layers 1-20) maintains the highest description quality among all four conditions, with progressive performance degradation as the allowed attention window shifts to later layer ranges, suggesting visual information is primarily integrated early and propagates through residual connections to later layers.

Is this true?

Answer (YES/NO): NO